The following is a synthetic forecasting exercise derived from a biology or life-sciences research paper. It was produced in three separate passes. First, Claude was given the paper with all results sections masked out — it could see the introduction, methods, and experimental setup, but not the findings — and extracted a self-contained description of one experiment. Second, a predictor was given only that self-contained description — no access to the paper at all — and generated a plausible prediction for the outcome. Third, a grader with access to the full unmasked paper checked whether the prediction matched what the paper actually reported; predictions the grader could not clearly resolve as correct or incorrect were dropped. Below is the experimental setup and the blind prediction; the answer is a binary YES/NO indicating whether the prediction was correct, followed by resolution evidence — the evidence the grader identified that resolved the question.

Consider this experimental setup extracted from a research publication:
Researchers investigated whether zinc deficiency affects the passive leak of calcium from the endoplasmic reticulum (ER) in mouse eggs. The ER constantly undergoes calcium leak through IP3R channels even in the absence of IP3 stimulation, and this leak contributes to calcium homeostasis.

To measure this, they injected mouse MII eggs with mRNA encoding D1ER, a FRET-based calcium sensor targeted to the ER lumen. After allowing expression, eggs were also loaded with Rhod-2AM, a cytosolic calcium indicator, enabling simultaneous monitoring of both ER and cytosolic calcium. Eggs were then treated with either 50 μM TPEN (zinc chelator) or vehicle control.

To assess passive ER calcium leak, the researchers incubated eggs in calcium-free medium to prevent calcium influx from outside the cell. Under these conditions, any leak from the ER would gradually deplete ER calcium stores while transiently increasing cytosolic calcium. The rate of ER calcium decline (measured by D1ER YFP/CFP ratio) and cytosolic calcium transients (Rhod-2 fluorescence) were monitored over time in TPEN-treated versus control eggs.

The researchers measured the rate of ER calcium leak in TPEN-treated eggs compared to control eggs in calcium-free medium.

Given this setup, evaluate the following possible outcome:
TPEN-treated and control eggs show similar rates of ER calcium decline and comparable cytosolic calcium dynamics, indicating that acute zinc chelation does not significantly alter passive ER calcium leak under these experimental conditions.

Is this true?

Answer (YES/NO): NO